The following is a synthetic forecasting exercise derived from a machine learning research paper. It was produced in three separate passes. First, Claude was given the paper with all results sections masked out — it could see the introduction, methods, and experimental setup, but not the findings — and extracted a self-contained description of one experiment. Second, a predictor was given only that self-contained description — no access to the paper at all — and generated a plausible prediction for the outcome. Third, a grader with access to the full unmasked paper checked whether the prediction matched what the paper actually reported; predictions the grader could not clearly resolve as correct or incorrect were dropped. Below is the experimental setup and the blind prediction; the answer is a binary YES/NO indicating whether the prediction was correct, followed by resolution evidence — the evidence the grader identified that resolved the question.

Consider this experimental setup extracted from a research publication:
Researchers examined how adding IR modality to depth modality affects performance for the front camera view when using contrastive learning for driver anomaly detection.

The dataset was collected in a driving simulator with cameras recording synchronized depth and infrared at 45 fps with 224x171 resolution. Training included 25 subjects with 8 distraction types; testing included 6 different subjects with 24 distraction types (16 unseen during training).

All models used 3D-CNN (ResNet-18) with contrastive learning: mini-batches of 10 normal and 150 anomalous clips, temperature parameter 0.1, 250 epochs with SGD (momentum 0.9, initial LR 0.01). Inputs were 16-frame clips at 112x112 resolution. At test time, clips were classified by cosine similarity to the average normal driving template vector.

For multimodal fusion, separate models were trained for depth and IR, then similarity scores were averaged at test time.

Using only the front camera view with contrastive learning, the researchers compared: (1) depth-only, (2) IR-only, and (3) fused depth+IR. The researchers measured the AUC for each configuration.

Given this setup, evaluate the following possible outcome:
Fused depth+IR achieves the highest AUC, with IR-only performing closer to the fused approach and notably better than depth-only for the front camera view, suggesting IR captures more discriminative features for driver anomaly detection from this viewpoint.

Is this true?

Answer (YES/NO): NO